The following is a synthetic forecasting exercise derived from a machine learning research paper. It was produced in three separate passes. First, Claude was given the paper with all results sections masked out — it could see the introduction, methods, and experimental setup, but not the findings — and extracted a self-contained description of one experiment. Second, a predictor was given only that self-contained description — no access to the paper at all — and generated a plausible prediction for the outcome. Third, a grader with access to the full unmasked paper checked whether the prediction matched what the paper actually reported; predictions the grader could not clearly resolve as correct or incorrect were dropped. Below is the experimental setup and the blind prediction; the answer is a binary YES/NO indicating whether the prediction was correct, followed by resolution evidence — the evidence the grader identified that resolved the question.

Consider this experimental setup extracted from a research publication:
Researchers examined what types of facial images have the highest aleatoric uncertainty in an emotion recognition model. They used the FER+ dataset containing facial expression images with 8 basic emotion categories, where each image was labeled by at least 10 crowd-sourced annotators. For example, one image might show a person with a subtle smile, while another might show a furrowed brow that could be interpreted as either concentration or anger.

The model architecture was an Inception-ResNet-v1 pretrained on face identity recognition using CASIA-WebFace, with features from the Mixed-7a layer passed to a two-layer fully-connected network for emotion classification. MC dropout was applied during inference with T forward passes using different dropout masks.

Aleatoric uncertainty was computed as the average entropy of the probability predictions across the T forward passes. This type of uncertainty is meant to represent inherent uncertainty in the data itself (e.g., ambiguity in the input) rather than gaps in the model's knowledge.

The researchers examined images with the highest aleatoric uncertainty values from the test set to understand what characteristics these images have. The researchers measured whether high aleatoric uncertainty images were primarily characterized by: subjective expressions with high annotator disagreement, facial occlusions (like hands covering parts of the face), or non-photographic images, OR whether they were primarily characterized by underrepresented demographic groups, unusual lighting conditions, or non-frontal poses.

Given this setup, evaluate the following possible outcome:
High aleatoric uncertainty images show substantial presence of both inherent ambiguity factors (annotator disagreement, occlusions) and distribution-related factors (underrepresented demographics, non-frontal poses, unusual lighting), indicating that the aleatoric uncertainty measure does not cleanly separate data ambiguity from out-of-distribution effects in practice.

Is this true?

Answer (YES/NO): NO